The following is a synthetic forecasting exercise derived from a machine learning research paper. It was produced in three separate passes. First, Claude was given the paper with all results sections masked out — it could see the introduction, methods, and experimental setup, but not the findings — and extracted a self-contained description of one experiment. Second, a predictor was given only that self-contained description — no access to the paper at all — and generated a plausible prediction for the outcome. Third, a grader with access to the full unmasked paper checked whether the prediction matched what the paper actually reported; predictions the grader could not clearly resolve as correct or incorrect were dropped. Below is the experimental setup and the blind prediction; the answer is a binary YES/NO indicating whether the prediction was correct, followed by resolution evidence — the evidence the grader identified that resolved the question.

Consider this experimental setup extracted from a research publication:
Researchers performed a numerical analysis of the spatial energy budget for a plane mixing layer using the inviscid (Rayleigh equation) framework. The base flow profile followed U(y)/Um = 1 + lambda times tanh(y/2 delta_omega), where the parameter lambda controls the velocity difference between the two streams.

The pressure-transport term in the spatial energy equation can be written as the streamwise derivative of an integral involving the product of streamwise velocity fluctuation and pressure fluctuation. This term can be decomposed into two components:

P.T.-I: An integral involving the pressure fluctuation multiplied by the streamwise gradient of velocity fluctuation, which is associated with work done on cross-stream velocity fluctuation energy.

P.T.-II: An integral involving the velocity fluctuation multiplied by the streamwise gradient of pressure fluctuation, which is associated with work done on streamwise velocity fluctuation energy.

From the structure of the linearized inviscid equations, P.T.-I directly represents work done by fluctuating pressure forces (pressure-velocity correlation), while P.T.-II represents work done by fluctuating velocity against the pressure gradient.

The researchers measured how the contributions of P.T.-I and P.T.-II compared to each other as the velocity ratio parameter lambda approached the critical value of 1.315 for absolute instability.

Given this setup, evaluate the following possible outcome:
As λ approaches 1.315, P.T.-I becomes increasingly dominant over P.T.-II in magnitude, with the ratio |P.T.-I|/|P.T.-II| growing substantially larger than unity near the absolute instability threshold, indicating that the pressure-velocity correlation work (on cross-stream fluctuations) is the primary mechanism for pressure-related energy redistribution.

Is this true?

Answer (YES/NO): NO